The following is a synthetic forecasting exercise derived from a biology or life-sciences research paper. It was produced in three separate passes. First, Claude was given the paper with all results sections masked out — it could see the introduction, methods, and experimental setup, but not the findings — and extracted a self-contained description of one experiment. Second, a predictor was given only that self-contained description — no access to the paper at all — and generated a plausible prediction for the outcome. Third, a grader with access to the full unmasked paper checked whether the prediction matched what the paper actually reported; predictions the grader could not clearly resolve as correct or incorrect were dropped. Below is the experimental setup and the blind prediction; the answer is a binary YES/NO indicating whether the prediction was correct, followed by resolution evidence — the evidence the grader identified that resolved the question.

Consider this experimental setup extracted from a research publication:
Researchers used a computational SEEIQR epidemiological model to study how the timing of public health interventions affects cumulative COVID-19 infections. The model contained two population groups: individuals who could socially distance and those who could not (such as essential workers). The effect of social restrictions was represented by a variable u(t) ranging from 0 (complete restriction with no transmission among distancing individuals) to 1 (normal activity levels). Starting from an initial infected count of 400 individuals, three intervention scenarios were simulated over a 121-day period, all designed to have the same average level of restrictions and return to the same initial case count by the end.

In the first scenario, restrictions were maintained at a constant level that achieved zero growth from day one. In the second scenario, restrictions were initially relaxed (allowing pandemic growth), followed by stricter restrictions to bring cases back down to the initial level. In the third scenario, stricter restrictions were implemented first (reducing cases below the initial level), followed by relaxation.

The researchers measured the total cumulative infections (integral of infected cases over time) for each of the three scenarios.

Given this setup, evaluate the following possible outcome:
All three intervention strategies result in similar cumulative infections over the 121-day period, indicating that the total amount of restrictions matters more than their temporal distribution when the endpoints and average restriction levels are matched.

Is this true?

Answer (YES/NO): NO